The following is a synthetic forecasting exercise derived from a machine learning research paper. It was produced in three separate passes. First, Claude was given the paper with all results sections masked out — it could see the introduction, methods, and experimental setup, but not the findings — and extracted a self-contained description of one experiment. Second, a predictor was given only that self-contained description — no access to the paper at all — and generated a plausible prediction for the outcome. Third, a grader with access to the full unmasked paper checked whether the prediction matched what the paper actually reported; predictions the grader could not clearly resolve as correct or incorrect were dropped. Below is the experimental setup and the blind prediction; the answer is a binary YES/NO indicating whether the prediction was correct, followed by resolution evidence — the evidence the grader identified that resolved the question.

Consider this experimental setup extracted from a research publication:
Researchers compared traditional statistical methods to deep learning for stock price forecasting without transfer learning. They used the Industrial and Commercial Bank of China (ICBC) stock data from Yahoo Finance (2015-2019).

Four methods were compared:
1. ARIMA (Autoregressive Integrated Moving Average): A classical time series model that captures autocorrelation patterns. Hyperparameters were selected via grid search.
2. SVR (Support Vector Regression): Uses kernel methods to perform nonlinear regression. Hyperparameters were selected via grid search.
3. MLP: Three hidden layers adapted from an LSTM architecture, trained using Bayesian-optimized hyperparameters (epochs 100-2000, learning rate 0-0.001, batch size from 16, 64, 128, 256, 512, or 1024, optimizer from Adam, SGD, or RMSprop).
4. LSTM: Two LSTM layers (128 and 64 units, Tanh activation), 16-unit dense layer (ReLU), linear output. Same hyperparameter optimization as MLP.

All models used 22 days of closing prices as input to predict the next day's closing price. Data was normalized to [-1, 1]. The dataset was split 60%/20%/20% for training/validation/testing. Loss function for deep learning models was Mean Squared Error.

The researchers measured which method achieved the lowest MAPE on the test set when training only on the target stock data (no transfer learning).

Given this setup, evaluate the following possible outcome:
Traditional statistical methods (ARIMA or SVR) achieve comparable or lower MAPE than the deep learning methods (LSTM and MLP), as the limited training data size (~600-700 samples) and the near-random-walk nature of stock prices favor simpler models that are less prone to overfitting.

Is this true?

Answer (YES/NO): NO